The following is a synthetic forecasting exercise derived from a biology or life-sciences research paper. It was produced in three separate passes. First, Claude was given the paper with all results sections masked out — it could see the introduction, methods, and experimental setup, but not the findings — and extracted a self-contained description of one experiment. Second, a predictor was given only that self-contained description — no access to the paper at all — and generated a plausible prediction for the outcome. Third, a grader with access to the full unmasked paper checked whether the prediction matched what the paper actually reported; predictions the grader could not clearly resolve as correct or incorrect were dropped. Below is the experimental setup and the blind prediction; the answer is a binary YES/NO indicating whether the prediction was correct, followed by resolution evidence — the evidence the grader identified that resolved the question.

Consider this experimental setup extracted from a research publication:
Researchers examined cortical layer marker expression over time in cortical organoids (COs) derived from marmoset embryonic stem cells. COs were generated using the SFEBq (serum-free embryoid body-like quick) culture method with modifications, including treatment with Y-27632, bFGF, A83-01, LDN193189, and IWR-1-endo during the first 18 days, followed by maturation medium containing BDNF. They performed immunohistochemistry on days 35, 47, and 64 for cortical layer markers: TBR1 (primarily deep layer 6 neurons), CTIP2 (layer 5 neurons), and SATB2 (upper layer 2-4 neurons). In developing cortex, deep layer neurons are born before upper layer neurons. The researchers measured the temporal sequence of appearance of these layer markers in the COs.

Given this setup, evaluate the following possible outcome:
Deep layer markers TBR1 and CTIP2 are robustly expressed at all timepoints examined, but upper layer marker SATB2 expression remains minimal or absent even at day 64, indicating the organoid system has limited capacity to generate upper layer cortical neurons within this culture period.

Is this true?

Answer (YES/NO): NO